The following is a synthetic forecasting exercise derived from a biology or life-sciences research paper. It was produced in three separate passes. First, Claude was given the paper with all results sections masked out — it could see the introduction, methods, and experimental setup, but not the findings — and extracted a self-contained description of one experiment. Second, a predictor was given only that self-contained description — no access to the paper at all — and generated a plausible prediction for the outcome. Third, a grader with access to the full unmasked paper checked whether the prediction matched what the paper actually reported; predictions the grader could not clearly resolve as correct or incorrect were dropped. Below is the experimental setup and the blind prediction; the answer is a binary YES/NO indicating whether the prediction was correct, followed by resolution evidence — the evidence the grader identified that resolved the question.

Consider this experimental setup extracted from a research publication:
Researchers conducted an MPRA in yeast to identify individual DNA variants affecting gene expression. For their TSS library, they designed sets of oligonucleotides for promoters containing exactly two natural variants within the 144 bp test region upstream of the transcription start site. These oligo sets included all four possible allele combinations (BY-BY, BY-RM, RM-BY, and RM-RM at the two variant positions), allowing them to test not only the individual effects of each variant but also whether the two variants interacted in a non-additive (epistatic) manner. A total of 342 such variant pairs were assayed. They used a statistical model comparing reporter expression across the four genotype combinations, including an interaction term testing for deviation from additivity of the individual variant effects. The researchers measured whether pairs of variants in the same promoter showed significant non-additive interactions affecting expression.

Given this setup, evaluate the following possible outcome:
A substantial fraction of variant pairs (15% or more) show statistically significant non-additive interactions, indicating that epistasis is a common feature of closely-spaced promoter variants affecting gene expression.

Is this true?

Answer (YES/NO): NO